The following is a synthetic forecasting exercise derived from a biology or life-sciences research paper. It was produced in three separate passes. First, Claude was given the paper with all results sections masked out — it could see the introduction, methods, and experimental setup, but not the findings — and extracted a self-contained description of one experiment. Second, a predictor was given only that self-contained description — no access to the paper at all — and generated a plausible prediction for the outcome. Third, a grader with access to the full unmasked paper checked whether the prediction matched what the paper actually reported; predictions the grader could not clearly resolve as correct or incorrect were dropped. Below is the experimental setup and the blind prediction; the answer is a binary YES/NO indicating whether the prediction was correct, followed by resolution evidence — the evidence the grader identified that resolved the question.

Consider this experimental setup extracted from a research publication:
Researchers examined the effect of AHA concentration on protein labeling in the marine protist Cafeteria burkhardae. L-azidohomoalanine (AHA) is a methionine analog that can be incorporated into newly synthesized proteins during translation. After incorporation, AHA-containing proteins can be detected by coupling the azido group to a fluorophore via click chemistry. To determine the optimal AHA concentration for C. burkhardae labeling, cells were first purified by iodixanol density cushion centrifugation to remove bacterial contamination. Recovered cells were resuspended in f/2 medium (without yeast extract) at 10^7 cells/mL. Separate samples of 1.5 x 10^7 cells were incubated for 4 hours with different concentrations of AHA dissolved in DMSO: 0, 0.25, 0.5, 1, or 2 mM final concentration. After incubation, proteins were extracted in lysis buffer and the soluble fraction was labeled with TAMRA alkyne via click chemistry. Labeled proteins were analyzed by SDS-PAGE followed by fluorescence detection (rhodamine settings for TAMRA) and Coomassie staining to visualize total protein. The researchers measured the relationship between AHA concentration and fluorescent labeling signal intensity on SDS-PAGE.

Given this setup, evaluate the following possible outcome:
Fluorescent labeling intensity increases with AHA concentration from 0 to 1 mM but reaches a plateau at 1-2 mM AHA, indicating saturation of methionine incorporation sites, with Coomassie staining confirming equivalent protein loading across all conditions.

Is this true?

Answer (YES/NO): NO